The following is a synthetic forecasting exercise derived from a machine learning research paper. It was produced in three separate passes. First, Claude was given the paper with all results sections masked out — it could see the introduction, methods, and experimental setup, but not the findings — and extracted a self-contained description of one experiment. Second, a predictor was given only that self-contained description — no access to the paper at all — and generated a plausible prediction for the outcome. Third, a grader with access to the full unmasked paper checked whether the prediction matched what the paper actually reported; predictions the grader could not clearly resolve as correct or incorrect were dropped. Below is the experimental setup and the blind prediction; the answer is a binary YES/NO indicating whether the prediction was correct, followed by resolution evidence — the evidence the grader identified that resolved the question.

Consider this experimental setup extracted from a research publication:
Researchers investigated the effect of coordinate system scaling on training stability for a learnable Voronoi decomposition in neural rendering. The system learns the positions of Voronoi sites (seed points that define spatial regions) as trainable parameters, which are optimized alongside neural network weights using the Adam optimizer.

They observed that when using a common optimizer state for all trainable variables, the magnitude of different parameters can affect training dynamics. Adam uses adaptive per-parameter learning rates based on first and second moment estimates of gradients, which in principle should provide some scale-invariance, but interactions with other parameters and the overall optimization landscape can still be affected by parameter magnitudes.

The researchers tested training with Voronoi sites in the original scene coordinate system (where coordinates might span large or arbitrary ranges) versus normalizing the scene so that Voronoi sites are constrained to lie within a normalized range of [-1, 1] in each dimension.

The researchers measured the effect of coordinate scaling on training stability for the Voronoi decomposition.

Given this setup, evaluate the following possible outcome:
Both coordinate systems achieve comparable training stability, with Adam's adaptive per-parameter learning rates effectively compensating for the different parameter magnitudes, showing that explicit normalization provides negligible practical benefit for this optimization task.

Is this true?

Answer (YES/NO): NO